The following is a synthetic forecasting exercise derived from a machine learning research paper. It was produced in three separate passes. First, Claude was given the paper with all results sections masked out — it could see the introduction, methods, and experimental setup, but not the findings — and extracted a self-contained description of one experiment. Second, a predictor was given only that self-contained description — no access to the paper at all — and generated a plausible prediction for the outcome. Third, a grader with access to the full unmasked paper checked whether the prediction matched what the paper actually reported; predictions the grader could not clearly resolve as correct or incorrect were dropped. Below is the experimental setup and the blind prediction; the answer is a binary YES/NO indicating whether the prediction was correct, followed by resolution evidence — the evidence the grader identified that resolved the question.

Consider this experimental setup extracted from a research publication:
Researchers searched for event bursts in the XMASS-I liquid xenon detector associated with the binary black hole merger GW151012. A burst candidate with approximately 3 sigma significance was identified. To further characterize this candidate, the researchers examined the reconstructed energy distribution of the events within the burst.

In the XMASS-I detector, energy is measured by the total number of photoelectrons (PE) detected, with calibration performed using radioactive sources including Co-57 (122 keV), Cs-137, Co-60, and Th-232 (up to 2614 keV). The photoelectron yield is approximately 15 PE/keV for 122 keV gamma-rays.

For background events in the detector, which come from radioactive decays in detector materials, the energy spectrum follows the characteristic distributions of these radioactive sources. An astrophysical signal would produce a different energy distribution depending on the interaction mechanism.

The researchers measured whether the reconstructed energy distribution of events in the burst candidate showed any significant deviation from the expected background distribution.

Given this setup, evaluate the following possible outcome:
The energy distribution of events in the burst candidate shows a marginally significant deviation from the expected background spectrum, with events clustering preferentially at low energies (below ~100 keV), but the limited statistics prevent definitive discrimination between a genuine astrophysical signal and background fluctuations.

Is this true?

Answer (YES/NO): NO